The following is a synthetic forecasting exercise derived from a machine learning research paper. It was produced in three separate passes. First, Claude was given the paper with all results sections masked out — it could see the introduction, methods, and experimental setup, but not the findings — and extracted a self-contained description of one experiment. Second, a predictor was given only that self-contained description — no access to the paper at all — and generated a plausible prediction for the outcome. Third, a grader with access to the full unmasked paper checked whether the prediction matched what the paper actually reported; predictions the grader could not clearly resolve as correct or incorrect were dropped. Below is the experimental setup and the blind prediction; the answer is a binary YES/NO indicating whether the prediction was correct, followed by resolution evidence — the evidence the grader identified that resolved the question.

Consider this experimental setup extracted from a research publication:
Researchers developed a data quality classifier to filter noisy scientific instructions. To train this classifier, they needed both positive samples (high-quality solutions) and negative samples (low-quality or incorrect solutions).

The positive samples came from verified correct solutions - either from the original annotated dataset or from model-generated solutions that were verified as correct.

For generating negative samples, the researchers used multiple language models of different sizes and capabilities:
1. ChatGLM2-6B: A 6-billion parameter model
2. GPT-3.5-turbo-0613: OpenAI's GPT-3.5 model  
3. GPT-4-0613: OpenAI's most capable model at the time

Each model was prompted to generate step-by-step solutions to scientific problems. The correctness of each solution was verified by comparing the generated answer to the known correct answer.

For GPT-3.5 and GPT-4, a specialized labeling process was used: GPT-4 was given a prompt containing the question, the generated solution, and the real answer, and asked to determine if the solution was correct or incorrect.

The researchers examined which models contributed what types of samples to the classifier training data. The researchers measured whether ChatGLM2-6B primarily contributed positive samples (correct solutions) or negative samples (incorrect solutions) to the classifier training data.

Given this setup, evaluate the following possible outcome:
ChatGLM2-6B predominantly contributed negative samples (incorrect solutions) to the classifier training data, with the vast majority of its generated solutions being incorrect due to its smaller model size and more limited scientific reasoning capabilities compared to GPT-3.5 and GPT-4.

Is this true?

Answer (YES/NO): YES